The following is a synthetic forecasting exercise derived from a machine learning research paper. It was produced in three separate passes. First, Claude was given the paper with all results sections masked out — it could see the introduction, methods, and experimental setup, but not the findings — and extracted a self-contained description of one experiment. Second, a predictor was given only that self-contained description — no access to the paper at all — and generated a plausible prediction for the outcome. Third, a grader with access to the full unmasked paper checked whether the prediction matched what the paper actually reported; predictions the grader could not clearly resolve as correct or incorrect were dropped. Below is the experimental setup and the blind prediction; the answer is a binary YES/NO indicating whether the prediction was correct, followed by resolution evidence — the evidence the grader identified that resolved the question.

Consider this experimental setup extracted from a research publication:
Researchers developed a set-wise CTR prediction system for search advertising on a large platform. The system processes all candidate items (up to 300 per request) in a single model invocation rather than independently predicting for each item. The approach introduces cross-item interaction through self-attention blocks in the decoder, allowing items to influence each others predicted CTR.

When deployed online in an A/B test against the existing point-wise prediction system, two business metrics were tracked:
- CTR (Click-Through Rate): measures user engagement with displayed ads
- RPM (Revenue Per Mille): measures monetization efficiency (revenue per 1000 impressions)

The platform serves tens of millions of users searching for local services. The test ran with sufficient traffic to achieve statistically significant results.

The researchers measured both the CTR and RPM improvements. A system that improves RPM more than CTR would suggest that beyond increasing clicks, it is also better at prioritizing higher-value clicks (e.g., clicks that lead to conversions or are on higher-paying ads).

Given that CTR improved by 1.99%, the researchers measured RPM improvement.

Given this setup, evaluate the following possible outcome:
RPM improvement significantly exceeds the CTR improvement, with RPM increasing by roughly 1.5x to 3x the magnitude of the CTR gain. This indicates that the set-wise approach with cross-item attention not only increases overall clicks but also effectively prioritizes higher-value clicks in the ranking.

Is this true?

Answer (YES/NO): NO